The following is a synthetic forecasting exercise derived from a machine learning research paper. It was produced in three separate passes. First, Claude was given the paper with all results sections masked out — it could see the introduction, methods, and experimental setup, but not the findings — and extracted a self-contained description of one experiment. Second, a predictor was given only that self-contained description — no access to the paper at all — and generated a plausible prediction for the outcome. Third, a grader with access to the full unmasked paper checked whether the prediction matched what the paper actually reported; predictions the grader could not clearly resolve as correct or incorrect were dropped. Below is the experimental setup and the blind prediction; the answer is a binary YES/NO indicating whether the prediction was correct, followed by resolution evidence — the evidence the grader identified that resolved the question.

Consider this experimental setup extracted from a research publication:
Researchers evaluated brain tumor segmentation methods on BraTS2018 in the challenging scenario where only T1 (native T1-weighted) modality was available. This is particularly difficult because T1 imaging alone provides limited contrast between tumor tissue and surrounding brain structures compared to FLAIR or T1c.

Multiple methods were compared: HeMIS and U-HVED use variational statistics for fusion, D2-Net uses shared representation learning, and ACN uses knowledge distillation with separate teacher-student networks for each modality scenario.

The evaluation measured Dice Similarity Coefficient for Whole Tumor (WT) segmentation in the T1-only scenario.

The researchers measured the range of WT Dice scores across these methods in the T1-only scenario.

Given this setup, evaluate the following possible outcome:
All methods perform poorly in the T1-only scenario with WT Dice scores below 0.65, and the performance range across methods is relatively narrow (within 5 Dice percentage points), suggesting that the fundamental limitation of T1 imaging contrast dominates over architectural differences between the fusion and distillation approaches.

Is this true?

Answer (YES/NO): NO